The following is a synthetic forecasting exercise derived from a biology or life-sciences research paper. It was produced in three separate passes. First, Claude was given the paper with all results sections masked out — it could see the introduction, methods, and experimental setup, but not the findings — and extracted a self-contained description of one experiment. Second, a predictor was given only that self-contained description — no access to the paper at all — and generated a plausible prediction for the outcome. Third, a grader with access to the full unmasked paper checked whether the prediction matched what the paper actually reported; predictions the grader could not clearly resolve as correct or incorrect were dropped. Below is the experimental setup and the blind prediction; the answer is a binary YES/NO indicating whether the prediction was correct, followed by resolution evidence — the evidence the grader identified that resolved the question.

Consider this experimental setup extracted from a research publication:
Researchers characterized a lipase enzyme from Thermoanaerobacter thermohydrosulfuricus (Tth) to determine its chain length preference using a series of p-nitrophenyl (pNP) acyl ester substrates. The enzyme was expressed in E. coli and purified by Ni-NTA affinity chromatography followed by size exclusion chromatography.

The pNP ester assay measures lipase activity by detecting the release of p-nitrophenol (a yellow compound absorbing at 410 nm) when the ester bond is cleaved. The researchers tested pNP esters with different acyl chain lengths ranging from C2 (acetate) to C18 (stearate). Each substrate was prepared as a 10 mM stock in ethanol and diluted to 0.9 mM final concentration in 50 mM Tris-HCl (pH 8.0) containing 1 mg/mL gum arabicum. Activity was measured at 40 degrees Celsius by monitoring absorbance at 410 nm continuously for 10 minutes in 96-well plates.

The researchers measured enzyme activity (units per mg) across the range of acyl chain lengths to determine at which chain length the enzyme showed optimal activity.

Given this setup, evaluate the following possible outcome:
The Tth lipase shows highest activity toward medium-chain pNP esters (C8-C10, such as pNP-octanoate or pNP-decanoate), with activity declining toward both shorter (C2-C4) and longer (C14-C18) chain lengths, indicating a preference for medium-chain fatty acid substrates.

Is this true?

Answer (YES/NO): NO